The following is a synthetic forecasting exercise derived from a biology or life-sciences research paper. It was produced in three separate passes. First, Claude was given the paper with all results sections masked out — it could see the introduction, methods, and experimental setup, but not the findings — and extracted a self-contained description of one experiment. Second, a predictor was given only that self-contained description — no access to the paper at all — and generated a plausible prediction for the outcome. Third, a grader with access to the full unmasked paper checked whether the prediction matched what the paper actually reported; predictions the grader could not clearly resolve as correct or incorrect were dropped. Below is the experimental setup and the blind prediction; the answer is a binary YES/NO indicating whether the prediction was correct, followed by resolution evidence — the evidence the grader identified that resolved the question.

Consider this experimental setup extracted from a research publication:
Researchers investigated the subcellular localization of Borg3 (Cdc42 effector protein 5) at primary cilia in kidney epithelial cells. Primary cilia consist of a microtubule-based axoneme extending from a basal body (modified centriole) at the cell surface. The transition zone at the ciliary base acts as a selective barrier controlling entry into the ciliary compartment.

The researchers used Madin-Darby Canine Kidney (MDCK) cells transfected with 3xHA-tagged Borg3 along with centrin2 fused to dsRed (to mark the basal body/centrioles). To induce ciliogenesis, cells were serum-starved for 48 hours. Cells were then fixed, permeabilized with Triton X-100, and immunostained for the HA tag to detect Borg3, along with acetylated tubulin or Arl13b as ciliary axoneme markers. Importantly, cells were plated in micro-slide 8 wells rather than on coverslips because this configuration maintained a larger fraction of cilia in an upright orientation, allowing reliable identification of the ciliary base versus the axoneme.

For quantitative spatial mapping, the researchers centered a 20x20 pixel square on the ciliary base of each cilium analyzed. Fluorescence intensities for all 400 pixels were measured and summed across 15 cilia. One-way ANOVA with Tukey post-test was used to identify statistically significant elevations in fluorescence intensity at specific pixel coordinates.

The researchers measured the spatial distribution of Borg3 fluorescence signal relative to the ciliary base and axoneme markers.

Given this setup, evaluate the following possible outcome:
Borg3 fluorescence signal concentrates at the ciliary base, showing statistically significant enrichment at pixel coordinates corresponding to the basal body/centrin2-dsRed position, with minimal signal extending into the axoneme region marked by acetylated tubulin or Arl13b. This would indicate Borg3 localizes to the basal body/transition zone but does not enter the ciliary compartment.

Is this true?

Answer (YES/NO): NO